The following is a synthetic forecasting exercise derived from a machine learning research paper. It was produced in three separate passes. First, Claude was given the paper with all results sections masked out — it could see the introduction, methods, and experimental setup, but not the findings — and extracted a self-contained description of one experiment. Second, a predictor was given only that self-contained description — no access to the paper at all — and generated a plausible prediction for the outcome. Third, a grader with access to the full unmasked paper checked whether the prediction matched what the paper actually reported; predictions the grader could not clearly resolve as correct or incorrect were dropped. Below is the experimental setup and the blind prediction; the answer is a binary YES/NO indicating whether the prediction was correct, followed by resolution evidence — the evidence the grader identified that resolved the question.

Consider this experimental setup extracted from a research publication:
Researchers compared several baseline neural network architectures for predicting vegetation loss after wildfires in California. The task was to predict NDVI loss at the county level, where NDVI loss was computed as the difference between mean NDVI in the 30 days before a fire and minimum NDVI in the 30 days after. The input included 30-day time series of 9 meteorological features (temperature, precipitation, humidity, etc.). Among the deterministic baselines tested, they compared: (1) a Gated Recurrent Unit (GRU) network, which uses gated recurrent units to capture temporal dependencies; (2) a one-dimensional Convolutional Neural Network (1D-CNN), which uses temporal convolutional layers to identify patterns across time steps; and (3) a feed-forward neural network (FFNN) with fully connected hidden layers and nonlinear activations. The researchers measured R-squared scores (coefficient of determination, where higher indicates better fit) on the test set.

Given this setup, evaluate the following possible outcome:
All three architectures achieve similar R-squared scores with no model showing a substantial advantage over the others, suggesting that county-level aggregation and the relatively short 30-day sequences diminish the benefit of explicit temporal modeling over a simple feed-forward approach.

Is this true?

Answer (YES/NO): NO